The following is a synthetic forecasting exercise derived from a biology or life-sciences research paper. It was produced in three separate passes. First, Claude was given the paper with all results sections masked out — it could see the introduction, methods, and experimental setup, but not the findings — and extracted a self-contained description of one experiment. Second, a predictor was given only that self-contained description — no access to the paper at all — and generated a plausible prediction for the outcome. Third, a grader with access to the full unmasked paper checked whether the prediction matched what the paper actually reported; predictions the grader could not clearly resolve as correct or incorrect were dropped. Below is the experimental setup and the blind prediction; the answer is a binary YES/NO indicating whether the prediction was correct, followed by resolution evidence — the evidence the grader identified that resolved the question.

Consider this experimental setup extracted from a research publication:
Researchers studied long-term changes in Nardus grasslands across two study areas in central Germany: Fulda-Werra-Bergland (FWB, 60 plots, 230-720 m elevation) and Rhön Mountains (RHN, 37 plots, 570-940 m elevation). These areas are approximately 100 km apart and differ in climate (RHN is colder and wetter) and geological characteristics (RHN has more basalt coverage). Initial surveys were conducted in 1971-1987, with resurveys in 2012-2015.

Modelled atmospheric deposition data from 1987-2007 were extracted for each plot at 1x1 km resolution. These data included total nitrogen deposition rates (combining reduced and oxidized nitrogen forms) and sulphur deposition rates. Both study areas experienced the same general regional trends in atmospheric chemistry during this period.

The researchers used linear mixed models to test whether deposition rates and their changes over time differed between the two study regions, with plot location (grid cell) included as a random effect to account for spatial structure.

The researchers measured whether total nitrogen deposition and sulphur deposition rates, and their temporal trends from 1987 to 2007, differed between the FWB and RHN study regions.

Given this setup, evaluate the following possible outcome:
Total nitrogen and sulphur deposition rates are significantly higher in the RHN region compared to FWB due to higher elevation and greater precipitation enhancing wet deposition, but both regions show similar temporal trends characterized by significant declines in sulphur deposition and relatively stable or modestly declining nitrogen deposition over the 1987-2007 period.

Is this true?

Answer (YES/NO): NO